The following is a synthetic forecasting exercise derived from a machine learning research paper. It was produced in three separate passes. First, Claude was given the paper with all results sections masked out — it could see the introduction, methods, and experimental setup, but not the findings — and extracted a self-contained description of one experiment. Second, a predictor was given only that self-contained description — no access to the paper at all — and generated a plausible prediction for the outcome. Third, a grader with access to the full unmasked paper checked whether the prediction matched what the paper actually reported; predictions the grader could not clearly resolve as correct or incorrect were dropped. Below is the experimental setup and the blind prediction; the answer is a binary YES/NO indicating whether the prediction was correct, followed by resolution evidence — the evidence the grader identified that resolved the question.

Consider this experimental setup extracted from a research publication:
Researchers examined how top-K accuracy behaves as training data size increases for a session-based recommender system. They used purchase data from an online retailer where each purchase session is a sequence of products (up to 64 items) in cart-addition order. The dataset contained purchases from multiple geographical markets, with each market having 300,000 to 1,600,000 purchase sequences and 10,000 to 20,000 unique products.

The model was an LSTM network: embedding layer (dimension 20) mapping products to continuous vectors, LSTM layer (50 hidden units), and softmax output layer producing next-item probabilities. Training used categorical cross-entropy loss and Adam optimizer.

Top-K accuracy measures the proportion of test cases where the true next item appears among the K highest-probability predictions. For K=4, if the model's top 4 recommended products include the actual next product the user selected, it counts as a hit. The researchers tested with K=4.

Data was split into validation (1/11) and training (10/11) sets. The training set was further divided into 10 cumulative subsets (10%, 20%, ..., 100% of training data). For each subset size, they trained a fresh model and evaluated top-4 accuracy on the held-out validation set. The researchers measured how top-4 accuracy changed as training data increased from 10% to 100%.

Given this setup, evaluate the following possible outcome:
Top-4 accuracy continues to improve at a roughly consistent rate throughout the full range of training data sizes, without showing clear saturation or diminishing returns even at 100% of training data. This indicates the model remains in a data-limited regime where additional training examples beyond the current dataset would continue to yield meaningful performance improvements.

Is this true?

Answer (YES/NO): NO